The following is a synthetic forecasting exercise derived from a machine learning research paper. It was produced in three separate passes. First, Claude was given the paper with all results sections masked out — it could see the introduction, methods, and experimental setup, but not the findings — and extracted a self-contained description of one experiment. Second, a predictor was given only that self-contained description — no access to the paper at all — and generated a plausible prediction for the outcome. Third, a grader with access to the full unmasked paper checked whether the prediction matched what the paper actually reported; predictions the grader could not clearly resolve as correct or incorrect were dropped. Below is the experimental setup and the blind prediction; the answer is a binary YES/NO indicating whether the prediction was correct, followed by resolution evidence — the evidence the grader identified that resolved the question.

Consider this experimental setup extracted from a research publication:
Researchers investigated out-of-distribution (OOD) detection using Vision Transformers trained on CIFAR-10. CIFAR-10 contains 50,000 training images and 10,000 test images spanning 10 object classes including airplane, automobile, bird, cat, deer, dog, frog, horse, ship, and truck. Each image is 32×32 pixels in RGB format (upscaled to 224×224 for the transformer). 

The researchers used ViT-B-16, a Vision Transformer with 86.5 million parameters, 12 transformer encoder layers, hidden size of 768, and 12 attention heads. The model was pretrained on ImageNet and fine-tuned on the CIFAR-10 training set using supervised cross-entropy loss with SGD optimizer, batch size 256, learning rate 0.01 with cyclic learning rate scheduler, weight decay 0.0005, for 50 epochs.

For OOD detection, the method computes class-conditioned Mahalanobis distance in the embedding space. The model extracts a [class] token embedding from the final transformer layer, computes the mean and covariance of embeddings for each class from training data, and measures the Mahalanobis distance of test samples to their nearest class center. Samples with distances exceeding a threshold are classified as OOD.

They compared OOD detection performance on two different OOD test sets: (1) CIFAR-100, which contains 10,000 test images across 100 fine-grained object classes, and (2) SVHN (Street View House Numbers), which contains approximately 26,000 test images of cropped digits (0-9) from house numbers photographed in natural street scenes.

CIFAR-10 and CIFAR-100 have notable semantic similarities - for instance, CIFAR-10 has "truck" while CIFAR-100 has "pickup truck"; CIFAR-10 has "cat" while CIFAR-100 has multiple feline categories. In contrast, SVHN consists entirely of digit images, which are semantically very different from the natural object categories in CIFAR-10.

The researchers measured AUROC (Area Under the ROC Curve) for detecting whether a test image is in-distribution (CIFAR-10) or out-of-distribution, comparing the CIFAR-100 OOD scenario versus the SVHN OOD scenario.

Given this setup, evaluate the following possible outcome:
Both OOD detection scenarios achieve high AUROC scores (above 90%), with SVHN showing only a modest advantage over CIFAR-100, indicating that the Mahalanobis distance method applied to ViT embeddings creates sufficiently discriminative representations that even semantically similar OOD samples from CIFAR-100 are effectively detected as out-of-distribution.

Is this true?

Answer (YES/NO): YES